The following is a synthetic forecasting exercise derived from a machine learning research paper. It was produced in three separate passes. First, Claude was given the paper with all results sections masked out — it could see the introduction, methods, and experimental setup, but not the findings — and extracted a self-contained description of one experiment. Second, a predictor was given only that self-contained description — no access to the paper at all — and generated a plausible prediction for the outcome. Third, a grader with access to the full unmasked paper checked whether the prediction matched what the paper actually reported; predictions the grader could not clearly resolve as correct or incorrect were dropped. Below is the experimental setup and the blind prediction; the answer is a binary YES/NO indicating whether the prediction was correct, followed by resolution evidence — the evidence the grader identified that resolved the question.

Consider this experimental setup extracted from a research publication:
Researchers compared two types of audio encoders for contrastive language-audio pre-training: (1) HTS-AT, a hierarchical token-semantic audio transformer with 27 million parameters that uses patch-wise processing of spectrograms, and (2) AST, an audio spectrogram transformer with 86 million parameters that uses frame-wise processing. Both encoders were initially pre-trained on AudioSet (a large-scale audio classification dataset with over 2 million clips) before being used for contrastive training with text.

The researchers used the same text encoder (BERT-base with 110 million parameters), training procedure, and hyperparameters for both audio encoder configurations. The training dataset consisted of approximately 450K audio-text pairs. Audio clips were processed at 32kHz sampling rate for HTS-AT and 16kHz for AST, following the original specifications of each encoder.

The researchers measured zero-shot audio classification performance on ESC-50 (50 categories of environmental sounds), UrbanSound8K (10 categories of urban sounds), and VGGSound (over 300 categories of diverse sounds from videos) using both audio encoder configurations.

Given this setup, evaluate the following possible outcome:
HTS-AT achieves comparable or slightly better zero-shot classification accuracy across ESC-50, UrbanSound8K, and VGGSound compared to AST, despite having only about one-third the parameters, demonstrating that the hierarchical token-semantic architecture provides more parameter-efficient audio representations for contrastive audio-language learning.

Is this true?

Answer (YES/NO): YES